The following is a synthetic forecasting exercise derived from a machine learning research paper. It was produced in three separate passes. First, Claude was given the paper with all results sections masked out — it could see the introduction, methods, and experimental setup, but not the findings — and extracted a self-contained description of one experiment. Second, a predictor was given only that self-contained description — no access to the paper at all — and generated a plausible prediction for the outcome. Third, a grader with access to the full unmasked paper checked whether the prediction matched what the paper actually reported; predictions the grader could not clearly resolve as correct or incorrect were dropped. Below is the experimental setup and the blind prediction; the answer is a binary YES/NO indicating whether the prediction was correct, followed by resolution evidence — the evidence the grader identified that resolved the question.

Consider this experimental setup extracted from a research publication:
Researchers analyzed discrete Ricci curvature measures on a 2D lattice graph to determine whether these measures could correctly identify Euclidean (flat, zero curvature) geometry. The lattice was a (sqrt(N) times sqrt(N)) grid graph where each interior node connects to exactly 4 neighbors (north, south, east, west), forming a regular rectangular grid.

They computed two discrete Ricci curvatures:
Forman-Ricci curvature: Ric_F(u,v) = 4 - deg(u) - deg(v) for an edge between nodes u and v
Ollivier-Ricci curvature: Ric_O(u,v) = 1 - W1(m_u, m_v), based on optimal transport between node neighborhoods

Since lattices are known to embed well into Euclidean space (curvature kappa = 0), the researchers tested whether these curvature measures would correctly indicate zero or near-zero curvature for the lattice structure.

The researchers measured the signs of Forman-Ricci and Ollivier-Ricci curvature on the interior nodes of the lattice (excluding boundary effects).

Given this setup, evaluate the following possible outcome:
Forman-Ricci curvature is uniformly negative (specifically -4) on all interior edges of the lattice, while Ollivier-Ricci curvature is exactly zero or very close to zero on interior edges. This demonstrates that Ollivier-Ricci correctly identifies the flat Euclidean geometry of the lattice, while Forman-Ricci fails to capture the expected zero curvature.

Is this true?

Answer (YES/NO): NO